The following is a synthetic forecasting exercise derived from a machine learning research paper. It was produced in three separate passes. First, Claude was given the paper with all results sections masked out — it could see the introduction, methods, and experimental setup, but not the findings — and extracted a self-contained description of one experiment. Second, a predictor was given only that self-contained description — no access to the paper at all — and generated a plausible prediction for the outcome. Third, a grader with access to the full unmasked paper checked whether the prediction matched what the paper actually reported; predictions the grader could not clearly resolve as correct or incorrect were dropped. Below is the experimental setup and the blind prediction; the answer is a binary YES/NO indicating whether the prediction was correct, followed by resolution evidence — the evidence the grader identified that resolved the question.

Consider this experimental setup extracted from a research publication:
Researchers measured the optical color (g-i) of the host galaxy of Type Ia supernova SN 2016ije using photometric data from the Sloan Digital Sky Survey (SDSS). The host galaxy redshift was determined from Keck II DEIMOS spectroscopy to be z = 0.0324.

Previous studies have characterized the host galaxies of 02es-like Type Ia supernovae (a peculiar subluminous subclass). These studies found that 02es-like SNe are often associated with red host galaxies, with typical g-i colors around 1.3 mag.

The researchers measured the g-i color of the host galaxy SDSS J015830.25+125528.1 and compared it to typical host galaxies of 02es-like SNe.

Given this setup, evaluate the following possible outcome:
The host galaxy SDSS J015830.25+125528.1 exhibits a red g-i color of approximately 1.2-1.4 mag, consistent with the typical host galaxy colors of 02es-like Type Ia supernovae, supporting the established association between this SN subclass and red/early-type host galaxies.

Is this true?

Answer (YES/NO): NO